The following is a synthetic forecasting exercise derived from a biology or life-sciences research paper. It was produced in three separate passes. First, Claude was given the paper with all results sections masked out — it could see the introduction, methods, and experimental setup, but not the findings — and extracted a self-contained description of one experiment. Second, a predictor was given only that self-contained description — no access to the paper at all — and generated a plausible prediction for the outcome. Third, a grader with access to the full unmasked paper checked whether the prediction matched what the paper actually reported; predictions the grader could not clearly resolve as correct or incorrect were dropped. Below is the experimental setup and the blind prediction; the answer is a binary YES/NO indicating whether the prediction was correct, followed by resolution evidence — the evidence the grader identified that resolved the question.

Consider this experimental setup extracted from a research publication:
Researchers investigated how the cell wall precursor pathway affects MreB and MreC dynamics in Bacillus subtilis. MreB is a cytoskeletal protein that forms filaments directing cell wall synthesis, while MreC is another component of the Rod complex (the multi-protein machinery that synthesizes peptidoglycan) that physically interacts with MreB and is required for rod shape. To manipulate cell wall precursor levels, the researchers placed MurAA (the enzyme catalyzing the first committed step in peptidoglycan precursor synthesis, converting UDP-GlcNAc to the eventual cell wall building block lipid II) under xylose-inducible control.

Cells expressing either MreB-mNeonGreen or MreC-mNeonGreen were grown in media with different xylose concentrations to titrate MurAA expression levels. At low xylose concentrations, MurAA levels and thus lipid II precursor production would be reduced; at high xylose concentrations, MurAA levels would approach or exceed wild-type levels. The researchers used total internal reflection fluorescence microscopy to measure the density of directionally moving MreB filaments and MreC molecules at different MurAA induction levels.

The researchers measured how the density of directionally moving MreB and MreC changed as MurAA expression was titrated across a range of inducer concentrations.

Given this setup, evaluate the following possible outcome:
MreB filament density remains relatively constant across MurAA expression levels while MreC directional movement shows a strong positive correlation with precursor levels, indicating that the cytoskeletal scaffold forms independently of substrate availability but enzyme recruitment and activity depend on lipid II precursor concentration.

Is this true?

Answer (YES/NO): NO